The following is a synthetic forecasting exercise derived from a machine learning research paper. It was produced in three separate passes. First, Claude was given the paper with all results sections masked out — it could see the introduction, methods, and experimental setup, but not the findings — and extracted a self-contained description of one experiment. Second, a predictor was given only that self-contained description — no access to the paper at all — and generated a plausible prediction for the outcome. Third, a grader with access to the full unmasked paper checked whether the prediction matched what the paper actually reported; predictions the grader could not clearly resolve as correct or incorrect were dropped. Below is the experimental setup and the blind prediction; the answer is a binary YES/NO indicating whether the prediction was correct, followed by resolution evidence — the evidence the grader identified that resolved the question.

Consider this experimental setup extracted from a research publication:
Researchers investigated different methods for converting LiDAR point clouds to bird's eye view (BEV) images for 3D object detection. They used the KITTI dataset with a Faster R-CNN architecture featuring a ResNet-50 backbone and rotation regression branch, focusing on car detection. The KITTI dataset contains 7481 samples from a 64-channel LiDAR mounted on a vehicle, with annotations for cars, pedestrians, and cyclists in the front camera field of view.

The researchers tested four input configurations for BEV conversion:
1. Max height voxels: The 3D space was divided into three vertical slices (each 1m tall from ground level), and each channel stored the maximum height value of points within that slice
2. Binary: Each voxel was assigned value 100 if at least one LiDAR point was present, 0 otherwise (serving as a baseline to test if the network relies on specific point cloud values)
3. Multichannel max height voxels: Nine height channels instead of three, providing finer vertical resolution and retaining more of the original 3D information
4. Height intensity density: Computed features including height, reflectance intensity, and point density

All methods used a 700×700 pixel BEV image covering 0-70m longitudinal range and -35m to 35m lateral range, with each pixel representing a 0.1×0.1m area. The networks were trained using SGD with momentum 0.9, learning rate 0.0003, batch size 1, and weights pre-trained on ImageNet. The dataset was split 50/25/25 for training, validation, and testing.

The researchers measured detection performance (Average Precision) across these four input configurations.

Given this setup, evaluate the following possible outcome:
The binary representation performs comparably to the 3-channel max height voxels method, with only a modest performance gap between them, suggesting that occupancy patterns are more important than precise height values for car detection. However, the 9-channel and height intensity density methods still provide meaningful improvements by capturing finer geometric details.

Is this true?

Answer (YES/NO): NO